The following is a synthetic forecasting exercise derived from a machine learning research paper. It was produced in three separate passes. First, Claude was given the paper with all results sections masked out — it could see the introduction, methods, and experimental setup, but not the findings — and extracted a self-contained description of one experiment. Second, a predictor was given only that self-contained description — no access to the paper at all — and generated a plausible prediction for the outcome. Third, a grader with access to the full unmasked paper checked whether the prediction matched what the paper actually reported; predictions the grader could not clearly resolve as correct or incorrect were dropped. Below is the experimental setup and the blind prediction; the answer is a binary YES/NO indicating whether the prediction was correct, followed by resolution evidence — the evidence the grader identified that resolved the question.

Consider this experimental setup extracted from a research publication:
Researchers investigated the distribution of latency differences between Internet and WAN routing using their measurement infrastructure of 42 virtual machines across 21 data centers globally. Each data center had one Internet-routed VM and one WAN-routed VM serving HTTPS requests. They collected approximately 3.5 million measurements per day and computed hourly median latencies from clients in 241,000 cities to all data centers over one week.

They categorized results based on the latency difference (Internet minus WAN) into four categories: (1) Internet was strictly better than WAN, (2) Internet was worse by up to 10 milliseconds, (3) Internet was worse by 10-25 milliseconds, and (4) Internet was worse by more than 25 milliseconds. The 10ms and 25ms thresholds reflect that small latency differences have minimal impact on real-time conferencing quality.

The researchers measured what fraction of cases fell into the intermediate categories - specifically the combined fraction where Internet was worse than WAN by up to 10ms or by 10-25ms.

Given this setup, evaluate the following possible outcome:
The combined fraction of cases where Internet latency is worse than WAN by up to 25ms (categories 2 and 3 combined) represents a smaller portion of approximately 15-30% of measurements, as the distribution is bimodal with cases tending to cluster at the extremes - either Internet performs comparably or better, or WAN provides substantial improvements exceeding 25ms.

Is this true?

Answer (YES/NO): NO